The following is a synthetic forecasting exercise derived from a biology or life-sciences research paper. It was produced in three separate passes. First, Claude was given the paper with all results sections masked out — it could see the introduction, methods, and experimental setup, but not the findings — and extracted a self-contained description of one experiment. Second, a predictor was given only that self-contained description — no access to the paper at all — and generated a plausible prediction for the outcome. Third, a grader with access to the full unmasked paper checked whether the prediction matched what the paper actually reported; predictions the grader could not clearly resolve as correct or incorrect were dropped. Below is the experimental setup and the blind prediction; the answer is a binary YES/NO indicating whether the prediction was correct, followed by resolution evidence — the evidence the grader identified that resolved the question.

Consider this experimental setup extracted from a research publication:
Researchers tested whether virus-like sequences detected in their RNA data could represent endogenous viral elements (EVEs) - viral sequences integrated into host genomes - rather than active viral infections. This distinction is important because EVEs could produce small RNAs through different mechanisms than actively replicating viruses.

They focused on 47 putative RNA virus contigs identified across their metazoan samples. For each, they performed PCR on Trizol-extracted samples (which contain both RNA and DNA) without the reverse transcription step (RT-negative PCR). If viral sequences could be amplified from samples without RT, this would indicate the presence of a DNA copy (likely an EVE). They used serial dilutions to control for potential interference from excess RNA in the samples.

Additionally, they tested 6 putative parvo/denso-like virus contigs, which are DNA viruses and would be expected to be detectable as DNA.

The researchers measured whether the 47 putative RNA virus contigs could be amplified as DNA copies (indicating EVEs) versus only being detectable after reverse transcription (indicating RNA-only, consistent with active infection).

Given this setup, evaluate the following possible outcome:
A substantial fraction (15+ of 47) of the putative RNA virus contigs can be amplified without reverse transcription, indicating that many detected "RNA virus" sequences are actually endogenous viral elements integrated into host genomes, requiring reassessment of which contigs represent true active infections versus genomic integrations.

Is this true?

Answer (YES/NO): NO